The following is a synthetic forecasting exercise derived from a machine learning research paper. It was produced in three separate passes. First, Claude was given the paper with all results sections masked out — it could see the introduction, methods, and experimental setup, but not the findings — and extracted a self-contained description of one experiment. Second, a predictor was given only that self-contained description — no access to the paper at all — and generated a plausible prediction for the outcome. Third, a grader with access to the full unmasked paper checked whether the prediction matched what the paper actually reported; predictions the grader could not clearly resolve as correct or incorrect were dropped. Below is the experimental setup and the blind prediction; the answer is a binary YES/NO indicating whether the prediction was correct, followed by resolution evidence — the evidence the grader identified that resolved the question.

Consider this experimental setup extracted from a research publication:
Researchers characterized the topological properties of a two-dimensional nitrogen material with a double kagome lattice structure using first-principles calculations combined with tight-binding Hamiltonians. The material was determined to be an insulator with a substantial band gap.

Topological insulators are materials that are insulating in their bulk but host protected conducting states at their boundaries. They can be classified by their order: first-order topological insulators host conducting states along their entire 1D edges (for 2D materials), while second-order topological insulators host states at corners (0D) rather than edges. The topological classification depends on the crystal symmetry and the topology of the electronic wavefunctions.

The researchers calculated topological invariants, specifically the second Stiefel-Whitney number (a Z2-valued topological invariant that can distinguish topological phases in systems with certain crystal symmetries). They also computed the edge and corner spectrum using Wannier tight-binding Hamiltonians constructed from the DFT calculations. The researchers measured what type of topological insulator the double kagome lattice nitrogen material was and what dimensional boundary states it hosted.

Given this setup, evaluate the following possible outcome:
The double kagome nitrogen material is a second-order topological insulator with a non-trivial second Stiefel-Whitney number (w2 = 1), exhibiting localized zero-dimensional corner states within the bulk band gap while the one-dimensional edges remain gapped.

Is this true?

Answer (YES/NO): YES